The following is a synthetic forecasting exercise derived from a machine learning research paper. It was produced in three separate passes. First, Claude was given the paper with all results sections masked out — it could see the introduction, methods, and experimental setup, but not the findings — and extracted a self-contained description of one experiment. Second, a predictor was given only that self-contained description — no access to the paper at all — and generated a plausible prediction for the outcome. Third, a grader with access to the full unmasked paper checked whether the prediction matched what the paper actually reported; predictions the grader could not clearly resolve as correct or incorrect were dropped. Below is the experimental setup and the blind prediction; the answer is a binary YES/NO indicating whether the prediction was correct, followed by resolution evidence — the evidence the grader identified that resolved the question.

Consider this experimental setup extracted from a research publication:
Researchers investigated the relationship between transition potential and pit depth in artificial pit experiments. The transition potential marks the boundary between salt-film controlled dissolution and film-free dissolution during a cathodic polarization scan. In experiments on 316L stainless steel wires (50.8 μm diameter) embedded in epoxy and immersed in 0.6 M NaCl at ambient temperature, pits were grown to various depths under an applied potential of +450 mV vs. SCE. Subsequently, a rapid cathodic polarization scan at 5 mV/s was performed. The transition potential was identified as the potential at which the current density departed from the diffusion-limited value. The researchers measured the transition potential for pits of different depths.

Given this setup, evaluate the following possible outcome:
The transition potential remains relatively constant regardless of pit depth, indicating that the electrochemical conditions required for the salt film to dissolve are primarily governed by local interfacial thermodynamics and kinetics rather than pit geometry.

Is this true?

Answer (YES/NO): NO